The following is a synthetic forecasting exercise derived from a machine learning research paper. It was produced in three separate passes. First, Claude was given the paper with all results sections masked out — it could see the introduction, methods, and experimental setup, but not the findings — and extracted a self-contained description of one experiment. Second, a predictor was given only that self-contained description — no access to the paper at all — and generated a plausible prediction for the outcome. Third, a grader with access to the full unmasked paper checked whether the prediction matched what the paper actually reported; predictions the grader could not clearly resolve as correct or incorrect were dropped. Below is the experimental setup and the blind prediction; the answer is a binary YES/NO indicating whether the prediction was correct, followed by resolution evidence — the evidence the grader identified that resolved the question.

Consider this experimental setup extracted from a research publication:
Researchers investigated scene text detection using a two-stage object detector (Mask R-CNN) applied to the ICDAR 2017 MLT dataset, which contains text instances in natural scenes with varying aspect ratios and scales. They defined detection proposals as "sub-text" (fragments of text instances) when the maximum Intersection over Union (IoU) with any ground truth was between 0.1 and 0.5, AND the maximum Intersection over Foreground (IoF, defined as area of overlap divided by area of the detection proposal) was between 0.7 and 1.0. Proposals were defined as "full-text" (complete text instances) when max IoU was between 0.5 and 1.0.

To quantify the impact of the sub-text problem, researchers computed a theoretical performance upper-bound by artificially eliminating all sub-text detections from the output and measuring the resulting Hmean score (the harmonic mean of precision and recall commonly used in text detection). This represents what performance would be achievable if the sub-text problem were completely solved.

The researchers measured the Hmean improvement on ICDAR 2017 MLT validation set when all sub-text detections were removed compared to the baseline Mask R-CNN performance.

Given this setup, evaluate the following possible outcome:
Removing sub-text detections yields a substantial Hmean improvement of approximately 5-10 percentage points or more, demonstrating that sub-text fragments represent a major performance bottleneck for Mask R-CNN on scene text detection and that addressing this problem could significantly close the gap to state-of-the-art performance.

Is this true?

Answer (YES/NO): YES